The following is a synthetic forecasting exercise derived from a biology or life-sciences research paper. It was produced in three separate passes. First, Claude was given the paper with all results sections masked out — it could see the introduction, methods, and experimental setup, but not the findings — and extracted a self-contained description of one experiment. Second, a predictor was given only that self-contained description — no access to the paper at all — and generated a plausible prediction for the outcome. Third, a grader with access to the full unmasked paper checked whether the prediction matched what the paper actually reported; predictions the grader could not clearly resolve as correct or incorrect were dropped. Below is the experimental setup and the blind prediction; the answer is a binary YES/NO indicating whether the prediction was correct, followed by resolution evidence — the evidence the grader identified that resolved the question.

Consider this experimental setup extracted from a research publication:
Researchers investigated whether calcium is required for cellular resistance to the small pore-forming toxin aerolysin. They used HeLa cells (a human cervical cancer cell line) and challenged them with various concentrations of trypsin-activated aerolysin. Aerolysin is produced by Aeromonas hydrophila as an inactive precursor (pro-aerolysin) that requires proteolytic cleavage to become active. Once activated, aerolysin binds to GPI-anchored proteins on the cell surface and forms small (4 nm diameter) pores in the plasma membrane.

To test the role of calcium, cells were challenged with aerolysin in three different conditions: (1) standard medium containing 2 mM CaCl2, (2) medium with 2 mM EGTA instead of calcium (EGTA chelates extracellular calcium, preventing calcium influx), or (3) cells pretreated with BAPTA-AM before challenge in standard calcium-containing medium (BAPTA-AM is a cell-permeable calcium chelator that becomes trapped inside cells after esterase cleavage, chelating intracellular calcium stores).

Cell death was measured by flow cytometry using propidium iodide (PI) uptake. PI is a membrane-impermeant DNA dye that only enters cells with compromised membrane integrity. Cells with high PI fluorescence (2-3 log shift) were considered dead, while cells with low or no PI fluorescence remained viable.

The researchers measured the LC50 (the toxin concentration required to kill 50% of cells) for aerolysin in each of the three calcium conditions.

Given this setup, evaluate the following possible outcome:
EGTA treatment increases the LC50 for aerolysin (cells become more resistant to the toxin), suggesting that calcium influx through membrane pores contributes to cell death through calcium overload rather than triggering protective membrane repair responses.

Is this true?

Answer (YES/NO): YES